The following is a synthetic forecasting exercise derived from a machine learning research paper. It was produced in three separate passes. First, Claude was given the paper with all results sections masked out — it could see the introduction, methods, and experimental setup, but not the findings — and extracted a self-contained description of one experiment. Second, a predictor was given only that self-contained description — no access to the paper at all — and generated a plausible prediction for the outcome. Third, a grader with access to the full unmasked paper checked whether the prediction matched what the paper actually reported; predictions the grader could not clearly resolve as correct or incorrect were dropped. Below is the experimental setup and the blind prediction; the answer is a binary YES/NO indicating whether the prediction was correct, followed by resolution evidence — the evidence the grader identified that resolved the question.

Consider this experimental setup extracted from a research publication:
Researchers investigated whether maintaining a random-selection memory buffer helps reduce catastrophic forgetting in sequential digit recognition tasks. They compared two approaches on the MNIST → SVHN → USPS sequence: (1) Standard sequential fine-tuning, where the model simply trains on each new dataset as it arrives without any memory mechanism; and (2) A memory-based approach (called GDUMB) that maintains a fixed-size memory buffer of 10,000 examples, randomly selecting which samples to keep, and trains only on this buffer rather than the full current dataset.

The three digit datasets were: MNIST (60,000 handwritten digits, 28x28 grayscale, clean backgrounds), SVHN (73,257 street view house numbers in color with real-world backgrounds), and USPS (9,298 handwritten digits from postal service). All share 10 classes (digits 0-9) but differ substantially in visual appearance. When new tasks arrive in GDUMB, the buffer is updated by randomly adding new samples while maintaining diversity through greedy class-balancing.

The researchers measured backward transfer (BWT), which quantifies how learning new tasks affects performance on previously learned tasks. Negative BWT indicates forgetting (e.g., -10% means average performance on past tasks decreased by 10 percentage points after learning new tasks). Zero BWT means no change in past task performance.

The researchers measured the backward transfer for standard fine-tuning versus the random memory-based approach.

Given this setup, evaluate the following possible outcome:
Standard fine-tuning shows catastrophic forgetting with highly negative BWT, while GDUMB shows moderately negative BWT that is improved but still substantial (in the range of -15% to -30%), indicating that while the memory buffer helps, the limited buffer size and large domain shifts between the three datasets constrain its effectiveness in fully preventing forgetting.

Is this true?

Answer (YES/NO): NO